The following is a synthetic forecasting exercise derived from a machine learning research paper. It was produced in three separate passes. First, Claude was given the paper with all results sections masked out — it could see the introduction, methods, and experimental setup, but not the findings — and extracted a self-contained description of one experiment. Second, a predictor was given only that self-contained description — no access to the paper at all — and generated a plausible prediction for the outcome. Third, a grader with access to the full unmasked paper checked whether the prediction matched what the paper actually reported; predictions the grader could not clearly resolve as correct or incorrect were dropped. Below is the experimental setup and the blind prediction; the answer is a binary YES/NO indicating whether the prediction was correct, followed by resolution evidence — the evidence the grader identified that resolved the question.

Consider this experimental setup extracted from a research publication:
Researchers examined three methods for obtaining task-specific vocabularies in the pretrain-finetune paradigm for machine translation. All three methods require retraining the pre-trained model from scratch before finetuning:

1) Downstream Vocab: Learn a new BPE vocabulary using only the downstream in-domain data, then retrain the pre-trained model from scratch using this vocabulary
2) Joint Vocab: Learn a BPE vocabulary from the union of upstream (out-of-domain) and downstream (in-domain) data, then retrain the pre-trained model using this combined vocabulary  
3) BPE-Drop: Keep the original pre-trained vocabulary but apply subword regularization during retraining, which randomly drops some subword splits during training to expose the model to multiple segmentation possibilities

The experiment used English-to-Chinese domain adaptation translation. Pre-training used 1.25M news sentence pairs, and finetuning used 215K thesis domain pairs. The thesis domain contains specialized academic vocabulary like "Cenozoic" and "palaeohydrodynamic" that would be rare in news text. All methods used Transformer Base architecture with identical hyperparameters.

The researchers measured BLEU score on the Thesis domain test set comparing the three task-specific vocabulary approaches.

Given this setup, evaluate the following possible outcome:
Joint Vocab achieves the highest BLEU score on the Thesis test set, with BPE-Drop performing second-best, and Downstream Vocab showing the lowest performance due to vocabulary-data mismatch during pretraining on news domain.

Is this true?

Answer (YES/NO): YES